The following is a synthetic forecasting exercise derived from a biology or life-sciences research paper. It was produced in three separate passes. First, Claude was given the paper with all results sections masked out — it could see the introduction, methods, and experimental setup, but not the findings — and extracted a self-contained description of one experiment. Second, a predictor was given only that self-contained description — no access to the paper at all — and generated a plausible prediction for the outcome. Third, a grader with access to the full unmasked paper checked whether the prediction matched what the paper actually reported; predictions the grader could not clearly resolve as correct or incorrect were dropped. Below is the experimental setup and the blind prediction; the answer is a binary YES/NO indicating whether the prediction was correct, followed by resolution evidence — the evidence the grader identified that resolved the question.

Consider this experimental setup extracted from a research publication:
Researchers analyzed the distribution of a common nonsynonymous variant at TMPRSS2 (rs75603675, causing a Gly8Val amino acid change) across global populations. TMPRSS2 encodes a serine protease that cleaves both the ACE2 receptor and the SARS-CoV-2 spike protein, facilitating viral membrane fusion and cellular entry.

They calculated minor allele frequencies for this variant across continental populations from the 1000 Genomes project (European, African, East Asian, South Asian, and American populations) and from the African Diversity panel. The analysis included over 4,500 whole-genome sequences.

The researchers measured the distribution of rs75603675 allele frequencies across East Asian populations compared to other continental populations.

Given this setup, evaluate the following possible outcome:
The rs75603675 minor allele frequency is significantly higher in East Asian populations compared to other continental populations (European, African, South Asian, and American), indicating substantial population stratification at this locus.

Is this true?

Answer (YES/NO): NO